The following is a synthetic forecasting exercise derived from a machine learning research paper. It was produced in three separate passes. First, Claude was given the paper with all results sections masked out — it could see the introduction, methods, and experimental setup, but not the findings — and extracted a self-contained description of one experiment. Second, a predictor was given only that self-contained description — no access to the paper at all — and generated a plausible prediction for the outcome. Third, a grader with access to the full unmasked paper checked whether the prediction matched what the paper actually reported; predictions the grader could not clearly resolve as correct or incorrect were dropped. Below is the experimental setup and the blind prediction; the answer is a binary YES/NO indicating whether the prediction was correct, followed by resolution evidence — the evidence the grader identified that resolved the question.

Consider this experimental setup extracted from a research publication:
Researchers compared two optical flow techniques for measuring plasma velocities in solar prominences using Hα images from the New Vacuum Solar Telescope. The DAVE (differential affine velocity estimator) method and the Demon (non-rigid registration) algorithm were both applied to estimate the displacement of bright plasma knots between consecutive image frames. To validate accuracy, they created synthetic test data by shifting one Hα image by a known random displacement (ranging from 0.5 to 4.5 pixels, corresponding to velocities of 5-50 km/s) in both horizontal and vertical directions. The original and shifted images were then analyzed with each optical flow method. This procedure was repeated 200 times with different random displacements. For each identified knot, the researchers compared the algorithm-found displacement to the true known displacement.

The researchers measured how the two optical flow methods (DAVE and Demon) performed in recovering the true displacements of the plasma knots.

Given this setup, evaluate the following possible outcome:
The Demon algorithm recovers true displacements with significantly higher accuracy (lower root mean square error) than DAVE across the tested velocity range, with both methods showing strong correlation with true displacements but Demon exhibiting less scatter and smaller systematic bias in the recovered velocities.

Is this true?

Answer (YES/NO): YES